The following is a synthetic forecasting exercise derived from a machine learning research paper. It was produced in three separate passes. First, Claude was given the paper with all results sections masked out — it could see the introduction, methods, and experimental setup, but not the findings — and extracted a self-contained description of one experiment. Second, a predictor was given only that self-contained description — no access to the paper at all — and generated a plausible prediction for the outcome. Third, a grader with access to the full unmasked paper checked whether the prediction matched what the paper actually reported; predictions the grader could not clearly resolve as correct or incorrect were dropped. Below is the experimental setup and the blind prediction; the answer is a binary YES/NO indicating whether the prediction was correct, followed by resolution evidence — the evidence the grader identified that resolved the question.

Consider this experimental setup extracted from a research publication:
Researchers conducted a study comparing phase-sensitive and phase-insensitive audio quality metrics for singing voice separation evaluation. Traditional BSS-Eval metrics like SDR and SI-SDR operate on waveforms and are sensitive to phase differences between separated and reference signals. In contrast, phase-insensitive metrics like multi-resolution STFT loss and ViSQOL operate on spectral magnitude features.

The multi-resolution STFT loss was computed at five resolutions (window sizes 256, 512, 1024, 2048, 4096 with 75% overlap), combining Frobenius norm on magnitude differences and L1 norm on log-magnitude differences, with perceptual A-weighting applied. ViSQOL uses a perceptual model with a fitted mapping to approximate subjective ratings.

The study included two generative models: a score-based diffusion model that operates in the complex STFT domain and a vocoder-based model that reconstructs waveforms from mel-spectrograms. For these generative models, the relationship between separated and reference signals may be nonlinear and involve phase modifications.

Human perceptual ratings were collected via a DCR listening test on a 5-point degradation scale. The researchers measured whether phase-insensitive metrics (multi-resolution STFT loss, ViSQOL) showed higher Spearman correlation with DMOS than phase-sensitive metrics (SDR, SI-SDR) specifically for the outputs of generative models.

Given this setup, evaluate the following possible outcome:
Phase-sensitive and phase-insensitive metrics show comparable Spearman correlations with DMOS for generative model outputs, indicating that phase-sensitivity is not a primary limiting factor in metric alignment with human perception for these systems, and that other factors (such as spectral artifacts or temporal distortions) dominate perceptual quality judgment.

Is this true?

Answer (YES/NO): NO